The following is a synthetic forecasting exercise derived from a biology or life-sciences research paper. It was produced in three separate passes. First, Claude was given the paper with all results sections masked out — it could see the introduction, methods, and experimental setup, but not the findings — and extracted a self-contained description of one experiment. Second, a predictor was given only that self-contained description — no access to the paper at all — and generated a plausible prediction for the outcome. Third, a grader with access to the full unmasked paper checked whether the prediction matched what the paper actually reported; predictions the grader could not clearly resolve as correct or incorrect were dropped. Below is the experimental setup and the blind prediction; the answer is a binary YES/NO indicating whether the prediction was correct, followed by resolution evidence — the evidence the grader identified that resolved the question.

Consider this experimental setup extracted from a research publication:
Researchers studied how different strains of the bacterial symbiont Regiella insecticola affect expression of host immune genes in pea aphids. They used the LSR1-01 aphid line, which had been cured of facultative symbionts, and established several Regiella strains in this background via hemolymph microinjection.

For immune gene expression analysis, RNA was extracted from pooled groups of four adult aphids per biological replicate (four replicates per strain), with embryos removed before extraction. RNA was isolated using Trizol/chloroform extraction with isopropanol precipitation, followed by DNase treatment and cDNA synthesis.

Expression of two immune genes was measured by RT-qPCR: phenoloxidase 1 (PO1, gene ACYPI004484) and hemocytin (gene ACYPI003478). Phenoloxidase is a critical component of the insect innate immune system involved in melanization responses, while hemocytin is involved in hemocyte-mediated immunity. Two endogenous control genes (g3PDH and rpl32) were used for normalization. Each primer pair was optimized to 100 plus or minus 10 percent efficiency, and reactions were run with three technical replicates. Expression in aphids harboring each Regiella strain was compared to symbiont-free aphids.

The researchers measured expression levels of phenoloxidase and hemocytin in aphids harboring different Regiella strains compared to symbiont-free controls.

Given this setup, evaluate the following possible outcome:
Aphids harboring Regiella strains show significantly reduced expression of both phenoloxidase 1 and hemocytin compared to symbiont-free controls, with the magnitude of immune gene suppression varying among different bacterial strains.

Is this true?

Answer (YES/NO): YES